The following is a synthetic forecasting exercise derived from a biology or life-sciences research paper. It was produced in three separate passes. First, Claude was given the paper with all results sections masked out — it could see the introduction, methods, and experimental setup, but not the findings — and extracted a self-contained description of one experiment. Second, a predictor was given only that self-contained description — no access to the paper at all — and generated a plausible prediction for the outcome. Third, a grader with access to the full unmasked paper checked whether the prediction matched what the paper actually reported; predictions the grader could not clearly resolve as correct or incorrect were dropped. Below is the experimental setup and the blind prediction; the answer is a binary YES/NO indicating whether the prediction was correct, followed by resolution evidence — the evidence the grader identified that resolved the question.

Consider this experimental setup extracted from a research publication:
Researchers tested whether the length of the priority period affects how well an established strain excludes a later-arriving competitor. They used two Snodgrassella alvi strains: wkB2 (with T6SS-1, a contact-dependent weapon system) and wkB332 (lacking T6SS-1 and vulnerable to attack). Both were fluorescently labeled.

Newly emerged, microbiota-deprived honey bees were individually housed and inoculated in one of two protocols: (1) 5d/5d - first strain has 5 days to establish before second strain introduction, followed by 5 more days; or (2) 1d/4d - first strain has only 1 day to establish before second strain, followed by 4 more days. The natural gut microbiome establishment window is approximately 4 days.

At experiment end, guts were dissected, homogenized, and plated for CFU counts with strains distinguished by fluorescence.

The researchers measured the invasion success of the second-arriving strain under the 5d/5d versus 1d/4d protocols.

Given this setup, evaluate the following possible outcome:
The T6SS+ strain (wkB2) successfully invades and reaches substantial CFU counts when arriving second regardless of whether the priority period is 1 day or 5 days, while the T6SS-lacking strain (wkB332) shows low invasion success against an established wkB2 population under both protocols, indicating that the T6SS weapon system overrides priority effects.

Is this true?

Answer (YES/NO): NO